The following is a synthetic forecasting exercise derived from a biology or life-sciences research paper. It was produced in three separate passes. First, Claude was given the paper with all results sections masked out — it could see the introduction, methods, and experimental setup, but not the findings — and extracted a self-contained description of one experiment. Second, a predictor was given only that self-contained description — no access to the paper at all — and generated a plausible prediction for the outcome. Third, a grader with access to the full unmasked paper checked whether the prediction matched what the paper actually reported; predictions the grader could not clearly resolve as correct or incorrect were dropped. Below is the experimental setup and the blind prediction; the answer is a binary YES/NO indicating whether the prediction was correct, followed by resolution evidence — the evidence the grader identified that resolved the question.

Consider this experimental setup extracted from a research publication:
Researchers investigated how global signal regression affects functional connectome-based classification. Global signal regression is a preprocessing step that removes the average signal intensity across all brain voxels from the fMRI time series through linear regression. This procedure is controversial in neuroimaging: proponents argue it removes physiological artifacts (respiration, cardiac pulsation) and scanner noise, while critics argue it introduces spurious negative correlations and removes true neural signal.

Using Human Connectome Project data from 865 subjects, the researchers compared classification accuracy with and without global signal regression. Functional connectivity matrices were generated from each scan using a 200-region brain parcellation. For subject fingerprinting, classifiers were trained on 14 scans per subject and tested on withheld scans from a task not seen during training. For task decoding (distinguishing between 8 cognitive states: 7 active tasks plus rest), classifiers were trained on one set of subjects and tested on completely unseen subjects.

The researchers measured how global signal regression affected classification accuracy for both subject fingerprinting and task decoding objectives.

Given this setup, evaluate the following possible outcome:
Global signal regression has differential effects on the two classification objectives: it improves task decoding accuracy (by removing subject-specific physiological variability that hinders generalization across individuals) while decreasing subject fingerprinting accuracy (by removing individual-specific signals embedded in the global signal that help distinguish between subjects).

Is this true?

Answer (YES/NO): NO